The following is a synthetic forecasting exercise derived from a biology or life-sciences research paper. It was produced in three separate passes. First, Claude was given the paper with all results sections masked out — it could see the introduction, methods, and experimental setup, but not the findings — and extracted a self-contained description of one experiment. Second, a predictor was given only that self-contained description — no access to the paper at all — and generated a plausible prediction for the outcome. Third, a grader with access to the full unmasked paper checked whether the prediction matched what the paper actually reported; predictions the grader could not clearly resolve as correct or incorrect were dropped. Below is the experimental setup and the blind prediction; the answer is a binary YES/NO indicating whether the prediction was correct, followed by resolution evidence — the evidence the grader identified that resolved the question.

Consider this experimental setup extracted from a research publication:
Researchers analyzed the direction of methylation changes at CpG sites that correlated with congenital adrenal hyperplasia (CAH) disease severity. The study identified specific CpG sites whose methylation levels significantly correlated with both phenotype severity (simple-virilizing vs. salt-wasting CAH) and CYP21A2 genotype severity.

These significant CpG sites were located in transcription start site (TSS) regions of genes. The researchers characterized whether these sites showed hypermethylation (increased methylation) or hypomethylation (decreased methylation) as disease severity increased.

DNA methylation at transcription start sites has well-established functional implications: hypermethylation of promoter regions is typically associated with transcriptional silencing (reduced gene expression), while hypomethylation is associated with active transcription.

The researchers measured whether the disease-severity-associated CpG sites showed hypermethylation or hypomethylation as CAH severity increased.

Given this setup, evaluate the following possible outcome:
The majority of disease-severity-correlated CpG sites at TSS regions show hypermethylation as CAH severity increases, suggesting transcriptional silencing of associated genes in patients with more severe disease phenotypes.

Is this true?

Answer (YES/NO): YES